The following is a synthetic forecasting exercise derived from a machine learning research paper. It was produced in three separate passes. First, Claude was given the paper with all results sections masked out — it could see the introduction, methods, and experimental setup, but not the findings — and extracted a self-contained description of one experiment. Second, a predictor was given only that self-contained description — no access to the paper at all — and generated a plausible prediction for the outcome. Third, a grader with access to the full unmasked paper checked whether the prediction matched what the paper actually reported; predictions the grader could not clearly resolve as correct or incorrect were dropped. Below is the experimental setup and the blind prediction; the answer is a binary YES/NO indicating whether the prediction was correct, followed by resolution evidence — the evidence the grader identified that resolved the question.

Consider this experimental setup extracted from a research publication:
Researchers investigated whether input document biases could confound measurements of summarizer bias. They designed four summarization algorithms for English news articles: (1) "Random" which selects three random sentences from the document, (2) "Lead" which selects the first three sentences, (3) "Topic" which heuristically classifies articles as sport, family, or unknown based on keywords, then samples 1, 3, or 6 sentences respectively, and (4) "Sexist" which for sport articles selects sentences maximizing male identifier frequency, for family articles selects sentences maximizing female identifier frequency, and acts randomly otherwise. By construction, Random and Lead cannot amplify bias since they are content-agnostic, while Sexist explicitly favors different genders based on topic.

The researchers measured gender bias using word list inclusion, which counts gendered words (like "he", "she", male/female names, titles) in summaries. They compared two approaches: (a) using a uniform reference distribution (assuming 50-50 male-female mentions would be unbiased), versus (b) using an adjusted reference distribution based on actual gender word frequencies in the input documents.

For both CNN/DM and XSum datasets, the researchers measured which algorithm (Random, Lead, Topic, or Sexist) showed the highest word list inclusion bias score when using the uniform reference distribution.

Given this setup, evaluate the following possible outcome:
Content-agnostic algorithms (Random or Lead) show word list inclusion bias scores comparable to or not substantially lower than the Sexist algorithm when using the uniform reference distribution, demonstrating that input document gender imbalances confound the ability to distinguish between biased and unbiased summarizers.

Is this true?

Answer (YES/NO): YES